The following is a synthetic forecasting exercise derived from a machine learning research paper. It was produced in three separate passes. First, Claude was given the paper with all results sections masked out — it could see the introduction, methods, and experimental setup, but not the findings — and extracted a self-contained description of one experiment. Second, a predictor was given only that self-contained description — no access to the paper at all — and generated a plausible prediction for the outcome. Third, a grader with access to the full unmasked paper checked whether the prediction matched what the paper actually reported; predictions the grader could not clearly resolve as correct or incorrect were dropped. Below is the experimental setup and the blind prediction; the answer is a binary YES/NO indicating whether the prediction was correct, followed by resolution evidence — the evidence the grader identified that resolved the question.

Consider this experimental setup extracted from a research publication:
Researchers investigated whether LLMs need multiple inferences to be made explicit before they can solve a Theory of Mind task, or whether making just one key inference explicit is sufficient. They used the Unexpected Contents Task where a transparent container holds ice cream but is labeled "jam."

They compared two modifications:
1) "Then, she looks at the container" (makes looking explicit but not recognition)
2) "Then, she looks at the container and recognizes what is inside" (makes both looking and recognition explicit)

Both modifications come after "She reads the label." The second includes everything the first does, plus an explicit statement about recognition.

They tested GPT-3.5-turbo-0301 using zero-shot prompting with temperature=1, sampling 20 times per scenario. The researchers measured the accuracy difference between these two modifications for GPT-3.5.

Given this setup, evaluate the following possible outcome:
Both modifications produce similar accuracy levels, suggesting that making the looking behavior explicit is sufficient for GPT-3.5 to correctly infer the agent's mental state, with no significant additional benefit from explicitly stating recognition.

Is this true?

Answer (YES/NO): NO